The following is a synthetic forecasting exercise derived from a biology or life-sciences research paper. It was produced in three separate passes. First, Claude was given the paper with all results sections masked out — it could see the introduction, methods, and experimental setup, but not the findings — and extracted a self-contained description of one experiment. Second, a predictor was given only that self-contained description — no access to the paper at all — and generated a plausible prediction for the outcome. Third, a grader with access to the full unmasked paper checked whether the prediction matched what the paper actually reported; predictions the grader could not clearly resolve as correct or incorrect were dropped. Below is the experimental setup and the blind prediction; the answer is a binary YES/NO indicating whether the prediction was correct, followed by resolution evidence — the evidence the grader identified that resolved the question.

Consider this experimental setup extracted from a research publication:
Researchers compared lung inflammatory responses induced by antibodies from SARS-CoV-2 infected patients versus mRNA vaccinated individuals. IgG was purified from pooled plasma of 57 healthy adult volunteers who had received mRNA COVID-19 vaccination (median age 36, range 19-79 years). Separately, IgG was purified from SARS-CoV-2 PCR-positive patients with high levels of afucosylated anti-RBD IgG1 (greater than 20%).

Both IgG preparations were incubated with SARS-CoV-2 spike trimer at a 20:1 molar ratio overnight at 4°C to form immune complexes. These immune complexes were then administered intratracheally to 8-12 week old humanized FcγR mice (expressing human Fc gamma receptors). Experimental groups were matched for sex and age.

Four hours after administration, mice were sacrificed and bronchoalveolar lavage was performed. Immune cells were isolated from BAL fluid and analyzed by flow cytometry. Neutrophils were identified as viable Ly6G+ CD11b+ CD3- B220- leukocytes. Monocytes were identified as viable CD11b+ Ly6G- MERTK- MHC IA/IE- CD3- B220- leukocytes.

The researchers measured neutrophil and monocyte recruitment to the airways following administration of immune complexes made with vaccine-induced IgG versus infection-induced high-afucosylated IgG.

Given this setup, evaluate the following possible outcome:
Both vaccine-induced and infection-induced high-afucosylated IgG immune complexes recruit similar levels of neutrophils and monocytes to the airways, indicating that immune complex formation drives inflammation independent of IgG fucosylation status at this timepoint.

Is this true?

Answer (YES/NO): NO